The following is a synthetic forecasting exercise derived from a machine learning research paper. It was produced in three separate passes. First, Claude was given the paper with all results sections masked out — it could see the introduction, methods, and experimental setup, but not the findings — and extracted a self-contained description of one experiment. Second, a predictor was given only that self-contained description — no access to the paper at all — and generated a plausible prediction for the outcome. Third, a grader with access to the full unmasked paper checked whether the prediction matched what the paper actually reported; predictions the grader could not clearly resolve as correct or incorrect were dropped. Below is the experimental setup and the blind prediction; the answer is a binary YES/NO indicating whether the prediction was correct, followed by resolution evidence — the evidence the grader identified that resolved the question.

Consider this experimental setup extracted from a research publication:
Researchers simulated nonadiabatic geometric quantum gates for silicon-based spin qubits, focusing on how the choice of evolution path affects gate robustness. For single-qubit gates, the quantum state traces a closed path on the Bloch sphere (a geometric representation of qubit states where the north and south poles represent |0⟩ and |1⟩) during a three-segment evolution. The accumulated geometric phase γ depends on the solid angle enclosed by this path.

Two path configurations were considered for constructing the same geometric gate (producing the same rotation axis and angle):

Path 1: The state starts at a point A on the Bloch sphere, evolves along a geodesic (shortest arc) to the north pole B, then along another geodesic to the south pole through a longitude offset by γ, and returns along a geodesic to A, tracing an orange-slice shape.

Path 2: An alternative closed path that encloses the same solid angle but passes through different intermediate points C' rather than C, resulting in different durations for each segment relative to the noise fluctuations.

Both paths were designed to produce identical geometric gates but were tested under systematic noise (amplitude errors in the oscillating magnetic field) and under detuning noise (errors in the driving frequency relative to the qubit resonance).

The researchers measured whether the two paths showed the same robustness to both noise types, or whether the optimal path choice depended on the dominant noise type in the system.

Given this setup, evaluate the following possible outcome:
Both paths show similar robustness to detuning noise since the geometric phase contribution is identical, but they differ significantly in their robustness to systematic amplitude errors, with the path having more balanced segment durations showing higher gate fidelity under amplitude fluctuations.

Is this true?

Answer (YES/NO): NO